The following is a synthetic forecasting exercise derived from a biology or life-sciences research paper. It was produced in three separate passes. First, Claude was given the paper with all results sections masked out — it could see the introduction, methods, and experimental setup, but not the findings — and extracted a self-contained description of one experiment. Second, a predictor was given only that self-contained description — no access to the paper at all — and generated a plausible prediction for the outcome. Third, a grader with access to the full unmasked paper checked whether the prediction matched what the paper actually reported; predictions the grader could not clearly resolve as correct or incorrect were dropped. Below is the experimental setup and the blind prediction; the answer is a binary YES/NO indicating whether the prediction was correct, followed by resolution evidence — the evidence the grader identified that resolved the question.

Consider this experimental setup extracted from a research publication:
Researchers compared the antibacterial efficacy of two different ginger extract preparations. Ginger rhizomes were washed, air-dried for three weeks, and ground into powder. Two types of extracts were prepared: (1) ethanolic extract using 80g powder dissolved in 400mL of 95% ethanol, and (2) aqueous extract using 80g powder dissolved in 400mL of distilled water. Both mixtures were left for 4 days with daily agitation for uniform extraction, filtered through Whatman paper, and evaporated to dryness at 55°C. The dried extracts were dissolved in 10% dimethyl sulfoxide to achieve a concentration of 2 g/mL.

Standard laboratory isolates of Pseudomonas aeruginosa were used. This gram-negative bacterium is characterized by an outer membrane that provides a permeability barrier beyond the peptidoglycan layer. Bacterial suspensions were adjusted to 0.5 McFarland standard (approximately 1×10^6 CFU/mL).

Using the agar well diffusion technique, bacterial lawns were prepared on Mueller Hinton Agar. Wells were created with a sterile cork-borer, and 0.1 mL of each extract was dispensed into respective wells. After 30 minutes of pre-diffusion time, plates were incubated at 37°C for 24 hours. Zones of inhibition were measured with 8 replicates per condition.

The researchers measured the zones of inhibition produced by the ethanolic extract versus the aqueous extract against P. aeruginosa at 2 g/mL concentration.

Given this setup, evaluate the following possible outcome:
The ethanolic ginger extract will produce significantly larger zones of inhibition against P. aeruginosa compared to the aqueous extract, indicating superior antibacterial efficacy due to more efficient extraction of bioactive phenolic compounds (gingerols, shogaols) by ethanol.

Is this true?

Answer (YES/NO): YES